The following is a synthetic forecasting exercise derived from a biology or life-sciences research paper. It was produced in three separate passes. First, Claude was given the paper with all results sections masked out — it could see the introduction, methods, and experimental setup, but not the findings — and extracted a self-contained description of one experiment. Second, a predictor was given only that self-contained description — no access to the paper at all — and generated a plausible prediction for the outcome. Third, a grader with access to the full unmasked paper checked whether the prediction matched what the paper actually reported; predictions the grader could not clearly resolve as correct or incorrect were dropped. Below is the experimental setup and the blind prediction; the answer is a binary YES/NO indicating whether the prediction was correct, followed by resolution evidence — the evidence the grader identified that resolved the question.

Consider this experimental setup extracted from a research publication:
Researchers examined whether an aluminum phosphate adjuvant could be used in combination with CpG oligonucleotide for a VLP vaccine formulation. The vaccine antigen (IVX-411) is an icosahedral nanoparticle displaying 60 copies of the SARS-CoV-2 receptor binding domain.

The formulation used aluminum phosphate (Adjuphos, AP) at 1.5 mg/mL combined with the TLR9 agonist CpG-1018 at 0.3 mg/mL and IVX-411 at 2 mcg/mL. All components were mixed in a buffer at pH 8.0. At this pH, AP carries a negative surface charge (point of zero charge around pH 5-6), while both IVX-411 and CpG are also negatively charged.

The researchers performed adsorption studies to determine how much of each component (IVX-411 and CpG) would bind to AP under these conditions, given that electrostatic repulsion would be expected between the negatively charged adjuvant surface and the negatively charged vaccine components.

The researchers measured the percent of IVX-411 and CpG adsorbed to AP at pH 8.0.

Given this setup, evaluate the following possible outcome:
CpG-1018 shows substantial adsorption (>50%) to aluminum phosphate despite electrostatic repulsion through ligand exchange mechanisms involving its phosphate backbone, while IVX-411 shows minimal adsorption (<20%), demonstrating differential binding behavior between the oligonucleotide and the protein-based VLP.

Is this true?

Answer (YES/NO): NO